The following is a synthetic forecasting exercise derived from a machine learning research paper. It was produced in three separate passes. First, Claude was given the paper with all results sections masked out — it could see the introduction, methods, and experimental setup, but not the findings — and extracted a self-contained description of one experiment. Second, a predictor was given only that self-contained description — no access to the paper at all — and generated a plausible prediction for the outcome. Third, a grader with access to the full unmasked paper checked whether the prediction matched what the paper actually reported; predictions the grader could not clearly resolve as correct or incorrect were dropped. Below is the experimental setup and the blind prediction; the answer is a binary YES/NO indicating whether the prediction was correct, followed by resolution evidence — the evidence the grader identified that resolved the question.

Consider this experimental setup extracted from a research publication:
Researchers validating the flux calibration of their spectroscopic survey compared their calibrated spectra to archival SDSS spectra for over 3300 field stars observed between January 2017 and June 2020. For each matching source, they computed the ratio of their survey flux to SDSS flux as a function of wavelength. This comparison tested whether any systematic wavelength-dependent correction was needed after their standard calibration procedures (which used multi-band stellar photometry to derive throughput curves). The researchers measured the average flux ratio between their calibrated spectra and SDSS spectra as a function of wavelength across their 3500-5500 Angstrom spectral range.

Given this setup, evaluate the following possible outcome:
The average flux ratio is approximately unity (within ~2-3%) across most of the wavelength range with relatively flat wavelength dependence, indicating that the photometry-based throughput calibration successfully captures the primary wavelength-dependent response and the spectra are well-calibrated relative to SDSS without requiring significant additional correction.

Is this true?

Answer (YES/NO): YES